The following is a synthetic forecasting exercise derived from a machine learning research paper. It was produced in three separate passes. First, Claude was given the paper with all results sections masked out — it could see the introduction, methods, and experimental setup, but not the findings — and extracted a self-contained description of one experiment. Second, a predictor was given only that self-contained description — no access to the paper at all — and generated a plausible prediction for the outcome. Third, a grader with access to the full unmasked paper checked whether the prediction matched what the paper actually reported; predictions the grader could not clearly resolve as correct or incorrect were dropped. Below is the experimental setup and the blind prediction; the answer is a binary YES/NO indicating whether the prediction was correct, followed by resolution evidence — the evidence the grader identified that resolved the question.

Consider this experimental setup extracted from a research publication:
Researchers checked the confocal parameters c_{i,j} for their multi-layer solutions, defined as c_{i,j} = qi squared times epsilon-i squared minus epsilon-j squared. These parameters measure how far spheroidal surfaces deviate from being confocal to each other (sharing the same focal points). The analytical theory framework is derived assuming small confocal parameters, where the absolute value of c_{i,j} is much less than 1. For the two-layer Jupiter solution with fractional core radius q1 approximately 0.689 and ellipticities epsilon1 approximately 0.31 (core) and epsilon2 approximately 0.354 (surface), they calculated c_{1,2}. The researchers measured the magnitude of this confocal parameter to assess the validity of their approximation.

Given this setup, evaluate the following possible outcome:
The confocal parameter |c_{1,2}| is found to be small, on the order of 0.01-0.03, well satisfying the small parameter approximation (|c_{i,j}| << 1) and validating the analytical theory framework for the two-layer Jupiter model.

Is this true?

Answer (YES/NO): NO